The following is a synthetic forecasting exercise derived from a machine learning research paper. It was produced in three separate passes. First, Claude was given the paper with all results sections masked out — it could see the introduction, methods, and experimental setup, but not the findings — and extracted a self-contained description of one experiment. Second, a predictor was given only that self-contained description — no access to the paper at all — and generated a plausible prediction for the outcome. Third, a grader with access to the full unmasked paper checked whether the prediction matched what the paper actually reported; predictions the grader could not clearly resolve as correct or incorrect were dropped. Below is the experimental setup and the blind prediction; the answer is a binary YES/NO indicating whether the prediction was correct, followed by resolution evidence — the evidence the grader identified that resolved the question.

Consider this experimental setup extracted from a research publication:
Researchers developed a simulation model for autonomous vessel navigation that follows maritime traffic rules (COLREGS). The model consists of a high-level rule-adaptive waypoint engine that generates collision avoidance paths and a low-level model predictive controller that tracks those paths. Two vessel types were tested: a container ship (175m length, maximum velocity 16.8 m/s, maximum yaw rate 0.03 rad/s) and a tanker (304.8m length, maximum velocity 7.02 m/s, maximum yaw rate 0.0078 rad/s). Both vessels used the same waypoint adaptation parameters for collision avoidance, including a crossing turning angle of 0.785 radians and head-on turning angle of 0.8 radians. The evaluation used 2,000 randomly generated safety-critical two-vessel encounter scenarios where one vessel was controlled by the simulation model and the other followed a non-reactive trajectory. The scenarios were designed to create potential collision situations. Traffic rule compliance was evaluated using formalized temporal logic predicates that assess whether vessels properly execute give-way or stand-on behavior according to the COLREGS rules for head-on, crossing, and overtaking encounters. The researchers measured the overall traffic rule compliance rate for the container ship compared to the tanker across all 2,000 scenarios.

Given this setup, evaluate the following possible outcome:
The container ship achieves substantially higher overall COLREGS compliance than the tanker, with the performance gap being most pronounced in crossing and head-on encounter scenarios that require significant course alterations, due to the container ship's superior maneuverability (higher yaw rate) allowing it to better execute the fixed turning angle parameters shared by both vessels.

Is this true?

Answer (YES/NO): NO